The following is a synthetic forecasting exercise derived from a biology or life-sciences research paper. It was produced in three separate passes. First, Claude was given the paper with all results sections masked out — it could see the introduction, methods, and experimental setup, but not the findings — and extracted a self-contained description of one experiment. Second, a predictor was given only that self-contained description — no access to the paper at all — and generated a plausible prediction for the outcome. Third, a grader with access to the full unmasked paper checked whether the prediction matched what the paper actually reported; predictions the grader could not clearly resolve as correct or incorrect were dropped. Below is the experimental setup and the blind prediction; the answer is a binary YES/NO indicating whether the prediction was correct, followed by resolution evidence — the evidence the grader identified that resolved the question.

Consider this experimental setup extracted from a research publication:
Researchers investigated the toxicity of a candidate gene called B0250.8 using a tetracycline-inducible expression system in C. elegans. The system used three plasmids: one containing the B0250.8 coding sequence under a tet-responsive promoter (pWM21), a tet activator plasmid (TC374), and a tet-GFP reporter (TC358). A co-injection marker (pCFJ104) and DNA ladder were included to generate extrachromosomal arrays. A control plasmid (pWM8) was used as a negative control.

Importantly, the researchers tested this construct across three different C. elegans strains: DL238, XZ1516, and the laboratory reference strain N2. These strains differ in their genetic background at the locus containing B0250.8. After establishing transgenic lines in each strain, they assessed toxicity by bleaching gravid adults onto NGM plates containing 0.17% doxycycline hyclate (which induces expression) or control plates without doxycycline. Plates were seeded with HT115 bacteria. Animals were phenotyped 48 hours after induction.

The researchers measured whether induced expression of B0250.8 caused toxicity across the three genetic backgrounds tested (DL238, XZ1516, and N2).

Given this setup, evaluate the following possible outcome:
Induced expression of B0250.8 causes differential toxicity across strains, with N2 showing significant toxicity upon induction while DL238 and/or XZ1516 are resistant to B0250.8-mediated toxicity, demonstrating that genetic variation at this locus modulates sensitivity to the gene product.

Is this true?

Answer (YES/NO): NO